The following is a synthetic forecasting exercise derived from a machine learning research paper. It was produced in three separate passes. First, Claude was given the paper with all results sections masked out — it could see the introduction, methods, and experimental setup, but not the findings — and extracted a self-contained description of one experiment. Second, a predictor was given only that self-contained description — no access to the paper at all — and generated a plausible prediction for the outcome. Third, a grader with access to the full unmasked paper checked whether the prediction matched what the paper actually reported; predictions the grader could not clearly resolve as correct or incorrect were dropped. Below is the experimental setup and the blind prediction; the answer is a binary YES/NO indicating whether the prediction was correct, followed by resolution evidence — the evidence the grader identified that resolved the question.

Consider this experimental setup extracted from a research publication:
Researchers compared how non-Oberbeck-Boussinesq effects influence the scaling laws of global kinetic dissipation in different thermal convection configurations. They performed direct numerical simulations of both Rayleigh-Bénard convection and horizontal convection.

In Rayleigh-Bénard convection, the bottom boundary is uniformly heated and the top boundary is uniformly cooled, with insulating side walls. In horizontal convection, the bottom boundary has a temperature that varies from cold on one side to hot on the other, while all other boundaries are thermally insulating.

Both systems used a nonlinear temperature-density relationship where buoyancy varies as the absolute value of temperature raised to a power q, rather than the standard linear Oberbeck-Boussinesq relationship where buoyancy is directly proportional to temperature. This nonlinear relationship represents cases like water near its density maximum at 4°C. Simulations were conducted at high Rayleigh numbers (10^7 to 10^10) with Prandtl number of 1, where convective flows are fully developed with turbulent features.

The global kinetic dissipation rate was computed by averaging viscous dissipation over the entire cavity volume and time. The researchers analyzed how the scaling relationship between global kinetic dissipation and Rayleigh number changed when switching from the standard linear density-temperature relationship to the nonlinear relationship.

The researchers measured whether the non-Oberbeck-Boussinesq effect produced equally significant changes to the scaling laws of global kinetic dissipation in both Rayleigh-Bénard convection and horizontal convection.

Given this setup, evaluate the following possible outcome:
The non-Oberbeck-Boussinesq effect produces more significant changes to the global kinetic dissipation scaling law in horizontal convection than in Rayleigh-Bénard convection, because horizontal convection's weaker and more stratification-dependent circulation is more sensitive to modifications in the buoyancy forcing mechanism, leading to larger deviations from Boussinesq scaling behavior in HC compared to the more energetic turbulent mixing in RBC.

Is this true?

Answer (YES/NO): YES